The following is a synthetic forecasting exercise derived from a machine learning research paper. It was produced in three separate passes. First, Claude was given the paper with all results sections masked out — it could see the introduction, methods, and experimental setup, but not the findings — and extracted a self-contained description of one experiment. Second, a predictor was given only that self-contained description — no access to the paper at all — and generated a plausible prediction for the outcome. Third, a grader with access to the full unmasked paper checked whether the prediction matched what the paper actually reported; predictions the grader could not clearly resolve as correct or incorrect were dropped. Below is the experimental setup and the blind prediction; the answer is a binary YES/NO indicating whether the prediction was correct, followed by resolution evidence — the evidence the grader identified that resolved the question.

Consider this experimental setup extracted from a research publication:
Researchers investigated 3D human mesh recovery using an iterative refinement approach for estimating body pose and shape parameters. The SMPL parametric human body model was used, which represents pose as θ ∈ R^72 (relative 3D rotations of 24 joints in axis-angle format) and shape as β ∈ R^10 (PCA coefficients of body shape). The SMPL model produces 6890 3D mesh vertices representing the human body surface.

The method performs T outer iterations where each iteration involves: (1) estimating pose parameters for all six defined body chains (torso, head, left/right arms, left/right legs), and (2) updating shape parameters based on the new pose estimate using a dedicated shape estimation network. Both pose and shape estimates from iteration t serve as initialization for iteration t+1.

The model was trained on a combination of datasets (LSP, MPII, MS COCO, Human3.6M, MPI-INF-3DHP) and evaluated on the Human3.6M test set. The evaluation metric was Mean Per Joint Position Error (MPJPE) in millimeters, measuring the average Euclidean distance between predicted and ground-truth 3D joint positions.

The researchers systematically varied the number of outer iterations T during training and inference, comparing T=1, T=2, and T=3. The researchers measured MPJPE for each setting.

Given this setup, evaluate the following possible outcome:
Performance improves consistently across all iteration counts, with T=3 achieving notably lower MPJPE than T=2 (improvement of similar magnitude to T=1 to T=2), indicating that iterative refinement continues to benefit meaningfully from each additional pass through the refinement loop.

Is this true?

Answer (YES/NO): NO